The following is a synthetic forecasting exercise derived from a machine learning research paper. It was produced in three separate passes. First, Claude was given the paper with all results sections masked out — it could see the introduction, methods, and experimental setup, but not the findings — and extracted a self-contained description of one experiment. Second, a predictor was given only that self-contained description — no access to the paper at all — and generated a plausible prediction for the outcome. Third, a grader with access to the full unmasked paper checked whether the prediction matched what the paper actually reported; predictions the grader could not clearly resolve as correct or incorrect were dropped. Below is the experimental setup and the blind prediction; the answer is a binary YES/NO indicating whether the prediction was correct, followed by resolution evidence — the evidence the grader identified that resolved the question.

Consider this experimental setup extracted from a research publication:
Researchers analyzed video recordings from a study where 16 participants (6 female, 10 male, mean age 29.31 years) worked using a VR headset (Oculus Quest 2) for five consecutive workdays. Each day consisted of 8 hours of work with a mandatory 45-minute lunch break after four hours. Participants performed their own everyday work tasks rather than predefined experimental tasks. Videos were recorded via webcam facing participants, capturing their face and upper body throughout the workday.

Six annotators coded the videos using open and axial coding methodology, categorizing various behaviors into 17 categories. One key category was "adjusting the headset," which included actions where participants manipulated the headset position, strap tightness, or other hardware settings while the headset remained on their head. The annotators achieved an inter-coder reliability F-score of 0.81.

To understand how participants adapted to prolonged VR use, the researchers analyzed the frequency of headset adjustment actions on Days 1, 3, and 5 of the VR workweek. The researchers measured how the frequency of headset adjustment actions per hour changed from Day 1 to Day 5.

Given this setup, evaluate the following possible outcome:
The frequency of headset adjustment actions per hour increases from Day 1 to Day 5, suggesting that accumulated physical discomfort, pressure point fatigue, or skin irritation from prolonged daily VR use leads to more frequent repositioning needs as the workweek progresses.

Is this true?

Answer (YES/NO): NO